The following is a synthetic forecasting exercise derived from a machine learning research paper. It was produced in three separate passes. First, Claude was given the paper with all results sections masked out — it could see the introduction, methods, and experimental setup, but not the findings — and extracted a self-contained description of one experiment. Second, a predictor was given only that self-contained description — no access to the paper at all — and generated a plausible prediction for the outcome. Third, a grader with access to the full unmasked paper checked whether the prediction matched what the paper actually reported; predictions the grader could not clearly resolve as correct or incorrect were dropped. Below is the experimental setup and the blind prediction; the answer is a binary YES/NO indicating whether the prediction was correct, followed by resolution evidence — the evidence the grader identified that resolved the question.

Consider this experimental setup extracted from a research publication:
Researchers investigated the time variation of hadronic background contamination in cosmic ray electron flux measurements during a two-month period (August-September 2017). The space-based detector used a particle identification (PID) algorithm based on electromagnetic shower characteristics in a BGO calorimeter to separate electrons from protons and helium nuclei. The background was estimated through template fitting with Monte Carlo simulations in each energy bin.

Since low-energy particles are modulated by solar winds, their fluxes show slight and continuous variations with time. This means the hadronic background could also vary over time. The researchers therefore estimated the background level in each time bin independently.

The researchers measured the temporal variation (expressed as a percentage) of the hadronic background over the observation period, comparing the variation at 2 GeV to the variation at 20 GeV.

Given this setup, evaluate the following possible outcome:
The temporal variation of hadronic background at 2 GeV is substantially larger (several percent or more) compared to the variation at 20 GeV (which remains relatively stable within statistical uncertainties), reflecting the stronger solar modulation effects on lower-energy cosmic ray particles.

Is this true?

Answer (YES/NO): NO